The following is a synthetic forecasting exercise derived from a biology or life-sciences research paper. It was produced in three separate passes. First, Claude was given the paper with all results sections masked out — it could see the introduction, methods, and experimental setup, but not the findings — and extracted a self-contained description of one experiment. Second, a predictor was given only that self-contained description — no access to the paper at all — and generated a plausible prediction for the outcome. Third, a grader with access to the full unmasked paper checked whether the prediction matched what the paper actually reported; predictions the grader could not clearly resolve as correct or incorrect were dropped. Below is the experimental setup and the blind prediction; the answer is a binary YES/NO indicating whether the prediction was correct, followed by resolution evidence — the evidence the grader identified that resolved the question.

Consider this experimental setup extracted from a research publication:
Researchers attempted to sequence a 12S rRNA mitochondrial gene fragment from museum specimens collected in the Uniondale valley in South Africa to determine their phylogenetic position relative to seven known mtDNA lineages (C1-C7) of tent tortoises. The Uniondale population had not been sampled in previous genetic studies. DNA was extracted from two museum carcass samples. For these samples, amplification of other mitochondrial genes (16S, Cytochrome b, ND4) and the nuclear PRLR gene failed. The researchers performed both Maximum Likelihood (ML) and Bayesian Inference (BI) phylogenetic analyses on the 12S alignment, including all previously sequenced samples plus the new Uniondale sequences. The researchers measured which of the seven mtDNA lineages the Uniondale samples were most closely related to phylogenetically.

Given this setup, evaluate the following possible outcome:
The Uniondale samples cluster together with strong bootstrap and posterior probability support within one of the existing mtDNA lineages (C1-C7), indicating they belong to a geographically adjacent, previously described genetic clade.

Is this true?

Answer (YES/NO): NO